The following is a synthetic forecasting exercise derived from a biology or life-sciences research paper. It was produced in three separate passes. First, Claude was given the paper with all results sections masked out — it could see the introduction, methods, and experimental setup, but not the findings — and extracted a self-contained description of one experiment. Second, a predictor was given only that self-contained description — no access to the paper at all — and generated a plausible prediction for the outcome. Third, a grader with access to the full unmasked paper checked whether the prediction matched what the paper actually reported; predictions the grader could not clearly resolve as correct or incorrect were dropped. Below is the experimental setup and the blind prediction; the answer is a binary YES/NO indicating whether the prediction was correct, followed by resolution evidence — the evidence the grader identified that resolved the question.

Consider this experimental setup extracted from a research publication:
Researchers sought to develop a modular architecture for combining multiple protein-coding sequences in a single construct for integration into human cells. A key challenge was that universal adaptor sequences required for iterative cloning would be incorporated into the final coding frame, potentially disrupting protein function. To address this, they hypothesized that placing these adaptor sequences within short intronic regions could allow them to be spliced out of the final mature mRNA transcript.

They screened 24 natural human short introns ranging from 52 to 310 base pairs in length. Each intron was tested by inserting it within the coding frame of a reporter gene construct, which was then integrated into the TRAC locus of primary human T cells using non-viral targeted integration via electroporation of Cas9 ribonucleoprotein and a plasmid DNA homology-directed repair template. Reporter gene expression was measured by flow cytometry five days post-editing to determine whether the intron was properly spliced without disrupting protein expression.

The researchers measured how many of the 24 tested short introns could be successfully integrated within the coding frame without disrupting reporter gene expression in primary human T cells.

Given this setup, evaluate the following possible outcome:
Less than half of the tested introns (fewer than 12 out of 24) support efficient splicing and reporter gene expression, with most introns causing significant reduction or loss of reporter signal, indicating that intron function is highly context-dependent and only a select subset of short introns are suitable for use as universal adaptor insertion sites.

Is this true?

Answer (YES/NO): YES